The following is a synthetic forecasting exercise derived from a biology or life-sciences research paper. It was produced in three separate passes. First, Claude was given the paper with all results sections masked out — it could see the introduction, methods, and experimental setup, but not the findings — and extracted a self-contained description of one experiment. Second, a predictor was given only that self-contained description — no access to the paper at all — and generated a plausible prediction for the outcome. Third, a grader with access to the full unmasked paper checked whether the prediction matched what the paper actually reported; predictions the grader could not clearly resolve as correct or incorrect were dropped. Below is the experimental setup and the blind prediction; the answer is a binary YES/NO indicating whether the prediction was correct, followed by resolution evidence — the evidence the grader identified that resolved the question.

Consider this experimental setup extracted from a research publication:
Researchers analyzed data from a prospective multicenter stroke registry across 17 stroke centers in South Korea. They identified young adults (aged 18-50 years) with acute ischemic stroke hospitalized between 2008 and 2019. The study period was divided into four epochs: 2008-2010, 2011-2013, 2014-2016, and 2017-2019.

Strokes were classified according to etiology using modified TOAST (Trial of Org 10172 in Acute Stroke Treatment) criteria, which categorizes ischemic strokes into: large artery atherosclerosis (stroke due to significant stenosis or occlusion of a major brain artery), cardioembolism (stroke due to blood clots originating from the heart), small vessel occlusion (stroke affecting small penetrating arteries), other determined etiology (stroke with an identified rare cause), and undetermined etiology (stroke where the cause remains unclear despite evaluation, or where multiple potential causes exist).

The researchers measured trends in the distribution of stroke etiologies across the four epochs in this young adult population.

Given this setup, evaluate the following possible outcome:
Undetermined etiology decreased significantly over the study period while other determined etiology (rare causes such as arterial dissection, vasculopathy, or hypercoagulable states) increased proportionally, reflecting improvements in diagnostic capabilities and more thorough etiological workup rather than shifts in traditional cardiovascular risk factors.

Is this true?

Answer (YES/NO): NO